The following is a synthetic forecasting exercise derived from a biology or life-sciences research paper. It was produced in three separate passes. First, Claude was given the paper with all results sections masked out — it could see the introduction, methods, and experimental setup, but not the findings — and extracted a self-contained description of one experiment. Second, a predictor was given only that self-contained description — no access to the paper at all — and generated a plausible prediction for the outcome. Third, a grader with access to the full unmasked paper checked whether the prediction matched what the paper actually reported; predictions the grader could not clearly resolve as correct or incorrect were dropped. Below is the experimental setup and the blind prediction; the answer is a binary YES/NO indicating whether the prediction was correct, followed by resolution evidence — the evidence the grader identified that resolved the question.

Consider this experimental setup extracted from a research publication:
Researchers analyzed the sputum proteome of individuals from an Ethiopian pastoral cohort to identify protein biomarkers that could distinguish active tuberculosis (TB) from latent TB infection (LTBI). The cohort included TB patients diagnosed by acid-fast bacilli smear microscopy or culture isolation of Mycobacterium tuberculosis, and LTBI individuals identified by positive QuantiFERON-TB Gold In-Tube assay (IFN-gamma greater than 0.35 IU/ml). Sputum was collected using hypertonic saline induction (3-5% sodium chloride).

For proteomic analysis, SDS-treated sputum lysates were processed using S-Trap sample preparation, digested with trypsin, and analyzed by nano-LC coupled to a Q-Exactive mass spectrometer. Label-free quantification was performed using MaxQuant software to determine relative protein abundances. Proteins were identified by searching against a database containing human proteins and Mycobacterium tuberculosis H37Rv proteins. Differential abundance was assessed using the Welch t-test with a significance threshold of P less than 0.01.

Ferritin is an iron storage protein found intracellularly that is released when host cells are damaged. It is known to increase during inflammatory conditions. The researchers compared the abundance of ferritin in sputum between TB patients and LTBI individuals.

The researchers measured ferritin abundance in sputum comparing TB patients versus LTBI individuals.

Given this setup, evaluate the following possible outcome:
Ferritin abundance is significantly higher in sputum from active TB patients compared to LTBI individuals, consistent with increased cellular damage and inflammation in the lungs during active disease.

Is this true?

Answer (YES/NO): YES